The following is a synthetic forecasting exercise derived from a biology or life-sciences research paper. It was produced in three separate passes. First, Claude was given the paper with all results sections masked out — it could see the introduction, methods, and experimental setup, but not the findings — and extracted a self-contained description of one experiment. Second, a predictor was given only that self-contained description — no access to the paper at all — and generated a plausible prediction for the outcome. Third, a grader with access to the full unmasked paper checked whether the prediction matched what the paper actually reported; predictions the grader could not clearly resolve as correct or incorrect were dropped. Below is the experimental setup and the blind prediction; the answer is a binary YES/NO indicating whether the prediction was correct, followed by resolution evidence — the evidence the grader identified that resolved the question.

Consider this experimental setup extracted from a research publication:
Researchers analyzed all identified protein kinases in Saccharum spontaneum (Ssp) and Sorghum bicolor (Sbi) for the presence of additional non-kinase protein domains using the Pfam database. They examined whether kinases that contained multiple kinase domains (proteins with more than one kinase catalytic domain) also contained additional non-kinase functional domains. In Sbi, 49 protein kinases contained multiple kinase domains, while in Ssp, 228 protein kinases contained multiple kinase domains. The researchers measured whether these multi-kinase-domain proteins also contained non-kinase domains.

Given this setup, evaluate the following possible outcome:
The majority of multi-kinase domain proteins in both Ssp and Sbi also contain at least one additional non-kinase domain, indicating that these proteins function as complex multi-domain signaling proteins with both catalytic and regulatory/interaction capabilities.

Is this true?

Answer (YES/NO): NO